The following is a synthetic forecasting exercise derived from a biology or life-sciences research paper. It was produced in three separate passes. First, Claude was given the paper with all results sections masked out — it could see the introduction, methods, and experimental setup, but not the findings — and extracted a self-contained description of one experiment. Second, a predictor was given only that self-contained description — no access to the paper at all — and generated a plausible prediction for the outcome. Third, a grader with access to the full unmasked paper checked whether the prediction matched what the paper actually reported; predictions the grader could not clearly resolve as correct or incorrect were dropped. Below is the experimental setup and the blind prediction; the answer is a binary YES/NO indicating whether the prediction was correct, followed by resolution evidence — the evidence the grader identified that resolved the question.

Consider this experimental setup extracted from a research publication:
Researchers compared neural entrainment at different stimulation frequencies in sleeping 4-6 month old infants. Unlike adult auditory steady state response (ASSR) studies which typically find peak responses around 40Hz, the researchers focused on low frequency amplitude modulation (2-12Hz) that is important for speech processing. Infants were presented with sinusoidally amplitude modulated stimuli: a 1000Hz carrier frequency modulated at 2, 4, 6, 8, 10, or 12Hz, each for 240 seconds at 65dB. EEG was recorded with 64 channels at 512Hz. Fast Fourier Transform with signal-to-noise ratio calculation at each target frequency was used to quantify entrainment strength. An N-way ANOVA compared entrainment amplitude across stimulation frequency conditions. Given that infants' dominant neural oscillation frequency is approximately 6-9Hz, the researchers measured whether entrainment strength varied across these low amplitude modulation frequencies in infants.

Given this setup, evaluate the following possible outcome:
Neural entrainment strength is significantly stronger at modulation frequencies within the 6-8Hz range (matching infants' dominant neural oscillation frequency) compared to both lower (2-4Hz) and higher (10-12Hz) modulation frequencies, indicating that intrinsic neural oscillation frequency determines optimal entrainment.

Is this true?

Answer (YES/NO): NO